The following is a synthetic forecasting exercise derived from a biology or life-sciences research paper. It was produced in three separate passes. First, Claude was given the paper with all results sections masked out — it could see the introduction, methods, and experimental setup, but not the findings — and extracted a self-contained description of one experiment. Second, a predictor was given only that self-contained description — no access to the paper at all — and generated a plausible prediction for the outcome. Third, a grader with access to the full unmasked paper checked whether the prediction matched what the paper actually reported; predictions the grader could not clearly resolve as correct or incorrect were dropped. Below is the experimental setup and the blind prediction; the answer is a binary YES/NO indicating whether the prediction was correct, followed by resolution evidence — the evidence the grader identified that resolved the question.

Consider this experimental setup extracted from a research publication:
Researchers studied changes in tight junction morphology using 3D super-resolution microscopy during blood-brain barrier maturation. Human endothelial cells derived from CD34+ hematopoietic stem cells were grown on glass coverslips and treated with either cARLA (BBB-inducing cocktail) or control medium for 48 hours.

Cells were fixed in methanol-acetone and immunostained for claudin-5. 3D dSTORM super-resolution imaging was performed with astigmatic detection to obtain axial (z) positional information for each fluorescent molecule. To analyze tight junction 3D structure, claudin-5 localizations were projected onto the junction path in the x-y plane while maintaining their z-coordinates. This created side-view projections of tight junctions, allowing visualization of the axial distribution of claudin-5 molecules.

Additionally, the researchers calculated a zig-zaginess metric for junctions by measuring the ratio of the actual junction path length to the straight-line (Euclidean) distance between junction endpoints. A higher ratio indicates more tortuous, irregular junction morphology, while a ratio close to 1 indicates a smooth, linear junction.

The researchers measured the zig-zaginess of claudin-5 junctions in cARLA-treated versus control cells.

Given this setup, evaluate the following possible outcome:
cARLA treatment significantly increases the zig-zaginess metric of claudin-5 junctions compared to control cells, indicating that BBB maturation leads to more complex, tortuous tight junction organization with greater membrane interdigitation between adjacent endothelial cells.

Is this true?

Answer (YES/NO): NO